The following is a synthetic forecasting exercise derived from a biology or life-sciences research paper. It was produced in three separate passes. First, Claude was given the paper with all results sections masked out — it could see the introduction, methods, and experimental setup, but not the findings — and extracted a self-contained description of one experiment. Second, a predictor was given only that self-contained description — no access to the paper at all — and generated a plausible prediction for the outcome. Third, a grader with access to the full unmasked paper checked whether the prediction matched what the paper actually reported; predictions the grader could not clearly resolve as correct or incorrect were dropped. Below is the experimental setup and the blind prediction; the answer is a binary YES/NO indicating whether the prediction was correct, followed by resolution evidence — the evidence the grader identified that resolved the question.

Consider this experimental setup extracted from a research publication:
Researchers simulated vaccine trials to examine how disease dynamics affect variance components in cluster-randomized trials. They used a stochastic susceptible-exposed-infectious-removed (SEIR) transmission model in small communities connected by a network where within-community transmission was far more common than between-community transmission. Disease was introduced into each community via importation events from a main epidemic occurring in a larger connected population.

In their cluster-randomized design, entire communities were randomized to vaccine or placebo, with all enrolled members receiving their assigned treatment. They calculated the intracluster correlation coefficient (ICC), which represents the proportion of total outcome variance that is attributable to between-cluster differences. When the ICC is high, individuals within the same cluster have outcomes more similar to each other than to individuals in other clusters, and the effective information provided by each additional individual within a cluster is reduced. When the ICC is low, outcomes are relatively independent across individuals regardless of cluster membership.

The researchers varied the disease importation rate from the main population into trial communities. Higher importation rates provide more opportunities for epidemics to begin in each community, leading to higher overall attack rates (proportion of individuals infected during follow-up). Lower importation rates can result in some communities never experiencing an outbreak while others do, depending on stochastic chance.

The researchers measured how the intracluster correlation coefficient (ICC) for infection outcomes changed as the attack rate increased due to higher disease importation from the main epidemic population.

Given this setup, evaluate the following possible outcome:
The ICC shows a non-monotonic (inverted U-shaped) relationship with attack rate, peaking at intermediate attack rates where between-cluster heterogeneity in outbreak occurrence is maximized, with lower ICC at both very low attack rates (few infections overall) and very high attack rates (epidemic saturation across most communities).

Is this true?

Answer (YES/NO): NO